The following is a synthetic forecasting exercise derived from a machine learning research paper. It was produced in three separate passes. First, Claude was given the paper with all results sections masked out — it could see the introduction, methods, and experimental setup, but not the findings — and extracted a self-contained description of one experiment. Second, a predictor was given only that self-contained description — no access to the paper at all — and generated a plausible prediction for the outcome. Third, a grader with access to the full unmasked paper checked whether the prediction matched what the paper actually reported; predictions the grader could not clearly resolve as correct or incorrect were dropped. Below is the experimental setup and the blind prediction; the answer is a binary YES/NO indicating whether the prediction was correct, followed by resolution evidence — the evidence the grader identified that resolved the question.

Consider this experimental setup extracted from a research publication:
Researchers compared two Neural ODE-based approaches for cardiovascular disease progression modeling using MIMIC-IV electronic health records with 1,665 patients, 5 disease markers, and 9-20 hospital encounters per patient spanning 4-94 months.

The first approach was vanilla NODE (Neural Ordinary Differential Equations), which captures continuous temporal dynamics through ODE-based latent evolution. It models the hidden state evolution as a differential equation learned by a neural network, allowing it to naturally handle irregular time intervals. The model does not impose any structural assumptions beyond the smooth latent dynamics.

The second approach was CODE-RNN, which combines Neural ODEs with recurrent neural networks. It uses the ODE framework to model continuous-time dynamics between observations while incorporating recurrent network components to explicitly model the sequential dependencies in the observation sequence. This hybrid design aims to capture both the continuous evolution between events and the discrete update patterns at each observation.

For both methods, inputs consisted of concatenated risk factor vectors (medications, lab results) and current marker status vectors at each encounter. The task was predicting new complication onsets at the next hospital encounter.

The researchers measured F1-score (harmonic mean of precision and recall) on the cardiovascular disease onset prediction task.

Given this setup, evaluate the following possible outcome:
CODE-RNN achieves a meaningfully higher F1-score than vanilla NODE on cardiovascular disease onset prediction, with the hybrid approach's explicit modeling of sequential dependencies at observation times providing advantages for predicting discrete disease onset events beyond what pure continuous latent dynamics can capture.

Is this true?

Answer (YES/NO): NO